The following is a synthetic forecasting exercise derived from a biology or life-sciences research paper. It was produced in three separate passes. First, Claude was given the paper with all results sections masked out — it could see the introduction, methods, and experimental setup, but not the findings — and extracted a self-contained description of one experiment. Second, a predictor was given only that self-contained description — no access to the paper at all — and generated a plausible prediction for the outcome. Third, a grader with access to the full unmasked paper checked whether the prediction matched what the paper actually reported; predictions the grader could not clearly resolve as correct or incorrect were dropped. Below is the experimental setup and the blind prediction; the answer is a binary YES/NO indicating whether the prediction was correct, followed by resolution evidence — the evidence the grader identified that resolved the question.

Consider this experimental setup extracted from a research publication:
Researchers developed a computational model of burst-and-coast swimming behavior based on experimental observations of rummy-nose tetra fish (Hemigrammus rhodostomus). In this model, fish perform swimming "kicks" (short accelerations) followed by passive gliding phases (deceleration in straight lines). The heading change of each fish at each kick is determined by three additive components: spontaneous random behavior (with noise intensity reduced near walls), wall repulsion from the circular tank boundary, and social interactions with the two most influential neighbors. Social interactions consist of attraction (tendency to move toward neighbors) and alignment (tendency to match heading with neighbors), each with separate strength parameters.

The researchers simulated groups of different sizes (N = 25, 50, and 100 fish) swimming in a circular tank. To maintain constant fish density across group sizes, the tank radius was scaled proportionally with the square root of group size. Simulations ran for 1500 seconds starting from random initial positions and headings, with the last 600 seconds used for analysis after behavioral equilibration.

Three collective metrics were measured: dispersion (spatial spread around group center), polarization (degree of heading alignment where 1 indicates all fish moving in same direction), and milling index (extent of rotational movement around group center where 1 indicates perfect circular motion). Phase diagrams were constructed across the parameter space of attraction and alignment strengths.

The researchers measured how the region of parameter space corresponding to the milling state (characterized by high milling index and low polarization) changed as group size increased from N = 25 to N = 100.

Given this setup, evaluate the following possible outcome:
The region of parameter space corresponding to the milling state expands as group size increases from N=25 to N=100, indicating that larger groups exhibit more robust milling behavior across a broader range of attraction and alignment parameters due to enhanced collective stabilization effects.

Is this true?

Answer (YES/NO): YES